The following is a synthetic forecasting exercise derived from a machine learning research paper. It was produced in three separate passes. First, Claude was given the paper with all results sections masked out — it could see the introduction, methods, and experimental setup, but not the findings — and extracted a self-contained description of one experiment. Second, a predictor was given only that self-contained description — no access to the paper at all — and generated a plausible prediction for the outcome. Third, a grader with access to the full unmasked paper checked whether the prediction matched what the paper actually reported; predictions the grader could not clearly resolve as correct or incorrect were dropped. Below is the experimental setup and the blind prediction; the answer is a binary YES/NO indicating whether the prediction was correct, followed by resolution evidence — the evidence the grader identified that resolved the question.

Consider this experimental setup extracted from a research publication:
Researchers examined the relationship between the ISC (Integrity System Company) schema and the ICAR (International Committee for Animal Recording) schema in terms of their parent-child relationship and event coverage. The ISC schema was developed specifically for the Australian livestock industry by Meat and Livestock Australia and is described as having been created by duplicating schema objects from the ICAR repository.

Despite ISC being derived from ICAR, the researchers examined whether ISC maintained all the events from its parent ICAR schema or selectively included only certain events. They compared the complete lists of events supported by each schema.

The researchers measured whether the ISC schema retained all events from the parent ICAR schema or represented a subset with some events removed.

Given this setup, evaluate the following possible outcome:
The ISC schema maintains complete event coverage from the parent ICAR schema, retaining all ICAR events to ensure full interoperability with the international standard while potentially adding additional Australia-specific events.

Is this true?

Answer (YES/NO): NO